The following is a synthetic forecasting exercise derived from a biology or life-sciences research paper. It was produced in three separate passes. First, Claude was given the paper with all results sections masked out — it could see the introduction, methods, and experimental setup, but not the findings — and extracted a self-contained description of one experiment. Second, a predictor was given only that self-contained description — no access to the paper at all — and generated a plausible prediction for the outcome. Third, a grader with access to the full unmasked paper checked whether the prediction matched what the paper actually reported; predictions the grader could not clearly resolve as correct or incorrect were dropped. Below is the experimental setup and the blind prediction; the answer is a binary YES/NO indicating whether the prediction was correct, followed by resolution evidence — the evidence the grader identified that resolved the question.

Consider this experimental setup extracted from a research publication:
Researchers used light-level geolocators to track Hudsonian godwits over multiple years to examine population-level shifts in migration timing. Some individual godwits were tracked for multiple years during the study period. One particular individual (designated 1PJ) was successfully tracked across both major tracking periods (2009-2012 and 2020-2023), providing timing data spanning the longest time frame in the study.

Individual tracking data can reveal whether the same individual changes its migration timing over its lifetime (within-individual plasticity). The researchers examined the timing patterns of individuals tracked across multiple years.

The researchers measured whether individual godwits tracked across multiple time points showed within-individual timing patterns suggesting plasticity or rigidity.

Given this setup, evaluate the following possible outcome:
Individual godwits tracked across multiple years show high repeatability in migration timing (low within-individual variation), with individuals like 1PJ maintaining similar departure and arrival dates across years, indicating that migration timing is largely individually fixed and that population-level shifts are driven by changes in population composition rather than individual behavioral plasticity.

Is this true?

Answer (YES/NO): NO